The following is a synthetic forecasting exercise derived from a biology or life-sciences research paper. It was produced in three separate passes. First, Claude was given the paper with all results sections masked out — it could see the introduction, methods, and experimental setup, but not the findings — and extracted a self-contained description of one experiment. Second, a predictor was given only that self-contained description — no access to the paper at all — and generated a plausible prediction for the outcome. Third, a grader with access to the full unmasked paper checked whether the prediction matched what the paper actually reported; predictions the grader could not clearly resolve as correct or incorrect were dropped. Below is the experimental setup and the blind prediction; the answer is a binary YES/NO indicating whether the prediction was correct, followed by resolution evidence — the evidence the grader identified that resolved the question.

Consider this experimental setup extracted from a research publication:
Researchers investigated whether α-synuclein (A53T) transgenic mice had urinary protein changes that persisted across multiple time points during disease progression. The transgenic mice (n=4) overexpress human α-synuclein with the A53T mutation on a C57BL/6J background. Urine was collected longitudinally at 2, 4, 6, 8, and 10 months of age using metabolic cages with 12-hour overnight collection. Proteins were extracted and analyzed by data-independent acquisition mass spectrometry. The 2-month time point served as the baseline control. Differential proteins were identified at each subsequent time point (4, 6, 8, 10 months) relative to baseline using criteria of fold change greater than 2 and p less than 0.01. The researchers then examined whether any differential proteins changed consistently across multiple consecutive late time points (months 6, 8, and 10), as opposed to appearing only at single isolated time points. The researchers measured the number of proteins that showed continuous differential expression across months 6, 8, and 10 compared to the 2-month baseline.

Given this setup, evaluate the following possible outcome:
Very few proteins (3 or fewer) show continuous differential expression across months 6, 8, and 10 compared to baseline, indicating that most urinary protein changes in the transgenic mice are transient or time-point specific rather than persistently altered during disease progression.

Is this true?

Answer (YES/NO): YES